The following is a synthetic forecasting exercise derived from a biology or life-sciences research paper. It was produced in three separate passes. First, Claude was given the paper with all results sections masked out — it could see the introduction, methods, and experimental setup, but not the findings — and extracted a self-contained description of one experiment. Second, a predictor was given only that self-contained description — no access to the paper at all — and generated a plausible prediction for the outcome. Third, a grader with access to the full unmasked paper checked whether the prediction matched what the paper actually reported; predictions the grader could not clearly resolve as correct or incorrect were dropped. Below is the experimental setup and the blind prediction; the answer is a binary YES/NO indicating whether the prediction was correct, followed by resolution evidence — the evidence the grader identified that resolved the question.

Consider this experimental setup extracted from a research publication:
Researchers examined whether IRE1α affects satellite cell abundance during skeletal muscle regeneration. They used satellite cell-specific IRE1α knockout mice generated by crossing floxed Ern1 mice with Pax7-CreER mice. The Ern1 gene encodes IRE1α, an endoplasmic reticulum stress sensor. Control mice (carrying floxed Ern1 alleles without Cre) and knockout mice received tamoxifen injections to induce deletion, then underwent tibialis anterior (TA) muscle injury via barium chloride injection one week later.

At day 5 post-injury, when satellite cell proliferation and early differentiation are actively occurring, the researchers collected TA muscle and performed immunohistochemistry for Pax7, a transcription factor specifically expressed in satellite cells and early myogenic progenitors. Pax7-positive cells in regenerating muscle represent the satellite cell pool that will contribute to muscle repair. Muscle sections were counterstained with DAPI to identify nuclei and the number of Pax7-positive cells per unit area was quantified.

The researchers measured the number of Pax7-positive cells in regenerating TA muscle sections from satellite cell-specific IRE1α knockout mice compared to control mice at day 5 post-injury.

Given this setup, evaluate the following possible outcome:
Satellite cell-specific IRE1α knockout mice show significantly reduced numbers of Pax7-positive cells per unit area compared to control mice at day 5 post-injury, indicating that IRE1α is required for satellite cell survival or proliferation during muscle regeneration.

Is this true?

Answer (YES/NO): NO